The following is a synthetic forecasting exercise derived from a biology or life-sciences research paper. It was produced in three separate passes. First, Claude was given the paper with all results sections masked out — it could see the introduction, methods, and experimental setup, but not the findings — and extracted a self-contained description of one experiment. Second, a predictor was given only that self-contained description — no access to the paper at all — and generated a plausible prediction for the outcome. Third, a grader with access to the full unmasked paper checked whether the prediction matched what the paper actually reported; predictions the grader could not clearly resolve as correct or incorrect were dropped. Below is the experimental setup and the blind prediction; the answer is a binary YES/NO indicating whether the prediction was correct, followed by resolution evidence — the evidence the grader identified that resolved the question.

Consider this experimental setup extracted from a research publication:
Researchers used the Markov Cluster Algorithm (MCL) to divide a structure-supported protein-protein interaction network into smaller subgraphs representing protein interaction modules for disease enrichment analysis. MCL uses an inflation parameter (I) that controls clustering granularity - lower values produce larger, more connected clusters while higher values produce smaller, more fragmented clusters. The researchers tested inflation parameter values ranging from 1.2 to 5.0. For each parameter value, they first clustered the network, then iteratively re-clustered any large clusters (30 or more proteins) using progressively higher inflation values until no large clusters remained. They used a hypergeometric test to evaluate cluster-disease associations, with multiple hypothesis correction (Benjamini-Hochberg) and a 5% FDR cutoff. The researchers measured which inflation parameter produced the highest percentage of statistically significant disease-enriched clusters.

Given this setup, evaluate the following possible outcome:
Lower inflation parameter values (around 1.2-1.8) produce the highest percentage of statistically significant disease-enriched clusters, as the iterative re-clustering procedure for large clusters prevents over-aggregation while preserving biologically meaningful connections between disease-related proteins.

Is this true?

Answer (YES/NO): YES